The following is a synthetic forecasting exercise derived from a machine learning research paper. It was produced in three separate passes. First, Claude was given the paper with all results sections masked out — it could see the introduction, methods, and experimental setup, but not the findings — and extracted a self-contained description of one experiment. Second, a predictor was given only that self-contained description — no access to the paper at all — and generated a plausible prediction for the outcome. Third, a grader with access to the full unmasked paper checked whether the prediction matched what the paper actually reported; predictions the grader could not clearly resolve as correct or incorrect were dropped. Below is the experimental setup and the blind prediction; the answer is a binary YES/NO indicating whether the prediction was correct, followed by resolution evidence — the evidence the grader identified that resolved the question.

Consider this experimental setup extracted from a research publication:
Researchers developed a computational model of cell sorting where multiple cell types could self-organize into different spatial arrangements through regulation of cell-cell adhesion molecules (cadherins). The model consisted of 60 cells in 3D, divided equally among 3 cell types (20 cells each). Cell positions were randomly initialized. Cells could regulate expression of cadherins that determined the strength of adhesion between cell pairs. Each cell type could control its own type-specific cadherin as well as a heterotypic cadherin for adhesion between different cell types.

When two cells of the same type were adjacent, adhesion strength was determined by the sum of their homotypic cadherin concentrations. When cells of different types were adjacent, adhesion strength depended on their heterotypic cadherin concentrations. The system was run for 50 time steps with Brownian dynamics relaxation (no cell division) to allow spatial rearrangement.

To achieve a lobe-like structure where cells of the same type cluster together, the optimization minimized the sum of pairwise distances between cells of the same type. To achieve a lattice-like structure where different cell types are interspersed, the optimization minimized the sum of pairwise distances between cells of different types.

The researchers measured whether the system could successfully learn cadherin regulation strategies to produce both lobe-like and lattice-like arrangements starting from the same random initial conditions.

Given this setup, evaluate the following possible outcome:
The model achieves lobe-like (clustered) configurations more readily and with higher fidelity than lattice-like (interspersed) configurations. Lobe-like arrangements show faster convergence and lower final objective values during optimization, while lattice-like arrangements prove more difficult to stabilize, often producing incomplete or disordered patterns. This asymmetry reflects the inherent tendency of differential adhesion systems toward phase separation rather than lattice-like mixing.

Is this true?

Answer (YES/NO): NO